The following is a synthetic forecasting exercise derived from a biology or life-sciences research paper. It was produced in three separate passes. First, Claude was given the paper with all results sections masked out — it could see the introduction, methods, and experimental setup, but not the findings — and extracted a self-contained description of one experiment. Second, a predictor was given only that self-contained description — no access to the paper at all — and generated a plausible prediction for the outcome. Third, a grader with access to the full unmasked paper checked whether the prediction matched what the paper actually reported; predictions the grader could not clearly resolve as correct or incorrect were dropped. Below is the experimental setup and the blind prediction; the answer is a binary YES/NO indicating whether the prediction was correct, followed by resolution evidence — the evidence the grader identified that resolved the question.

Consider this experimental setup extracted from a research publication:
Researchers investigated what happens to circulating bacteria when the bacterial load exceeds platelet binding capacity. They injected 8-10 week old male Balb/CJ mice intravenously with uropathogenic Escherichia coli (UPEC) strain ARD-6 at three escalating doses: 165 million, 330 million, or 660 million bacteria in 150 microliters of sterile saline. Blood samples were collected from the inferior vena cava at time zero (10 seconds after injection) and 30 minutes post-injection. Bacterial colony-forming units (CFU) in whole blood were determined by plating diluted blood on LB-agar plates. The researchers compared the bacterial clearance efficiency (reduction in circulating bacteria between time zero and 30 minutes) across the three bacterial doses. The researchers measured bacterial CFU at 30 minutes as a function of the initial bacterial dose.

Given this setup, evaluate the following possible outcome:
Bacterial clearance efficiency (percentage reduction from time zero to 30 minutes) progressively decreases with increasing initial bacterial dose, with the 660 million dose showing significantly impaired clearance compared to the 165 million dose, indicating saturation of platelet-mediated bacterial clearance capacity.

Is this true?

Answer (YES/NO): NO